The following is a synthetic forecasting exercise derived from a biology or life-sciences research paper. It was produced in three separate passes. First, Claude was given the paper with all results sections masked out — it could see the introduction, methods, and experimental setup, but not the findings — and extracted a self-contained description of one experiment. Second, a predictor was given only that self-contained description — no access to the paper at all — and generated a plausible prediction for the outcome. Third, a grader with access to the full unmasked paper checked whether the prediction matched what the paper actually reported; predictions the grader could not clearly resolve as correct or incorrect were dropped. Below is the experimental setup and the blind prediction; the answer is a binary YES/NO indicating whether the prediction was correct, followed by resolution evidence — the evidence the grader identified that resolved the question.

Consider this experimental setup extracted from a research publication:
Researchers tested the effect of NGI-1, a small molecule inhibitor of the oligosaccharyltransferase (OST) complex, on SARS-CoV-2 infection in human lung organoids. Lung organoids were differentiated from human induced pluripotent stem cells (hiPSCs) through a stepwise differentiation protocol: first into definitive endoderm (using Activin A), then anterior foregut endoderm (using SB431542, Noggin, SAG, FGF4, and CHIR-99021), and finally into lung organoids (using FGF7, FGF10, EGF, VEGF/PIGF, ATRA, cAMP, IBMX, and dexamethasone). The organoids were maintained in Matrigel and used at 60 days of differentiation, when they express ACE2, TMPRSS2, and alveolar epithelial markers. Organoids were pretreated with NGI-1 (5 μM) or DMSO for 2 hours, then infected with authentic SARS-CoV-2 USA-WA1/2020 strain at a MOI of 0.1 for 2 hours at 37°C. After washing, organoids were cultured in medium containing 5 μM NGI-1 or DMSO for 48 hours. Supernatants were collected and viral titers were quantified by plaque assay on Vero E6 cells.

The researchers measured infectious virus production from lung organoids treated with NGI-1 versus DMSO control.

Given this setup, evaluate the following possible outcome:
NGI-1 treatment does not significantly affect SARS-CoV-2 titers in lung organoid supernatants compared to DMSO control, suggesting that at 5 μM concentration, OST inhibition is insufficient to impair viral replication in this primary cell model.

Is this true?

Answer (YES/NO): NO